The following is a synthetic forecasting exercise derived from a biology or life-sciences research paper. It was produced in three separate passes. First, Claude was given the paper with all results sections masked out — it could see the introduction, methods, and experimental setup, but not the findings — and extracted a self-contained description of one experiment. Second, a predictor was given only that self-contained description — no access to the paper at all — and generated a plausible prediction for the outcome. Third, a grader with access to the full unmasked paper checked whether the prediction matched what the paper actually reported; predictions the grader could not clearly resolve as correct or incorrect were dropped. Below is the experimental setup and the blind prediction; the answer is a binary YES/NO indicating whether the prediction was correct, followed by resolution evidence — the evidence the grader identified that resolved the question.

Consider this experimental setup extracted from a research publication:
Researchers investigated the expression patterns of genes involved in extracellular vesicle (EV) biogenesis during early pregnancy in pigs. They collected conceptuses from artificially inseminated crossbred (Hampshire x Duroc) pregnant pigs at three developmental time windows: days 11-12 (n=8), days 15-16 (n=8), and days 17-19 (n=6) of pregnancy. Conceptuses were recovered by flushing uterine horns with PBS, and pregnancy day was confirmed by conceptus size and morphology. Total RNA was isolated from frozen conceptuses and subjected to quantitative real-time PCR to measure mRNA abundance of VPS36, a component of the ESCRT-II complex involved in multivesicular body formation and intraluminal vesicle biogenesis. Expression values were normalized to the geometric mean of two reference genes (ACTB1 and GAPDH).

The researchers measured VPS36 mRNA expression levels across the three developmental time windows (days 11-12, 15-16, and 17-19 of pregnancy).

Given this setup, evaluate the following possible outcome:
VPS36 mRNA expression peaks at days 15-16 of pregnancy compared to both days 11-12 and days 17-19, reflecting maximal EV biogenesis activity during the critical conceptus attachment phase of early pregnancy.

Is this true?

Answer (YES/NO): YES